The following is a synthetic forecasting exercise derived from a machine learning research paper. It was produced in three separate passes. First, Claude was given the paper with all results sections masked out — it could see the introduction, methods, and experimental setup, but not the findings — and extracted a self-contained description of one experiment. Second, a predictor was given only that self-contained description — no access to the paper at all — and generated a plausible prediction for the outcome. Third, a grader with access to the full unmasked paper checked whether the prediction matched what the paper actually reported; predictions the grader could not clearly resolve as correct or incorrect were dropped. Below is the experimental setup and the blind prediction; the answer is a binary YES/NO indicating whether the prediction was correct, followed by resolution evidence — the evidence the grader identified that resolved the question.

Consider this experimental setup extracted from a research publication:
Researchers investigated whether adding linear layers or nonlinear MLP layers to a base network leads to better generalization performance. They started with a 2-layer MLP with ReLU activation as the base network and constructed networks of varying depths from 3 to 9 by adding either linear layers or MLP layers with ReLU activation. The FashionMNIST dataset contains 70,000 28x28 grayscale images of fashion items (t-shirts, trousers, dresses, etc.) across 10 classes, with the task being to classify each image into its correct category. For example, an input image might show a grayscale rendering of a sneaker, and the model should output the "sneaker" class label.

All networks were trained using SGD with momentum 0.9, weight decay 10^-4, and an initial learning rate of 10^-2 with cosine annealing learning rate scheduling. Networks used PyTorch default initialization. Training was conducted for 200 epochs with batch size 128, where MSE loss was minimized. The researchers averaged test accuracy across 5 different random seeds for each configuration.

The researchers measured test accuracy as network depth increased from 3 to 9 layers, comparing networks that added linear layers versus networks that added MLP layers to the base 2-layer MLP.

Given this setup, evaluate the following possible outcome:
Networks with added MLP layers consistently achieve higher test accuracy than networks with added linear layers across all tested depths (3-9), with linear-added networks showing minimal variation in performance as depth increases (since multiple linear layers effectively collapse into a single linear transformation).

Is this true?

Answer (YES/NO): NO